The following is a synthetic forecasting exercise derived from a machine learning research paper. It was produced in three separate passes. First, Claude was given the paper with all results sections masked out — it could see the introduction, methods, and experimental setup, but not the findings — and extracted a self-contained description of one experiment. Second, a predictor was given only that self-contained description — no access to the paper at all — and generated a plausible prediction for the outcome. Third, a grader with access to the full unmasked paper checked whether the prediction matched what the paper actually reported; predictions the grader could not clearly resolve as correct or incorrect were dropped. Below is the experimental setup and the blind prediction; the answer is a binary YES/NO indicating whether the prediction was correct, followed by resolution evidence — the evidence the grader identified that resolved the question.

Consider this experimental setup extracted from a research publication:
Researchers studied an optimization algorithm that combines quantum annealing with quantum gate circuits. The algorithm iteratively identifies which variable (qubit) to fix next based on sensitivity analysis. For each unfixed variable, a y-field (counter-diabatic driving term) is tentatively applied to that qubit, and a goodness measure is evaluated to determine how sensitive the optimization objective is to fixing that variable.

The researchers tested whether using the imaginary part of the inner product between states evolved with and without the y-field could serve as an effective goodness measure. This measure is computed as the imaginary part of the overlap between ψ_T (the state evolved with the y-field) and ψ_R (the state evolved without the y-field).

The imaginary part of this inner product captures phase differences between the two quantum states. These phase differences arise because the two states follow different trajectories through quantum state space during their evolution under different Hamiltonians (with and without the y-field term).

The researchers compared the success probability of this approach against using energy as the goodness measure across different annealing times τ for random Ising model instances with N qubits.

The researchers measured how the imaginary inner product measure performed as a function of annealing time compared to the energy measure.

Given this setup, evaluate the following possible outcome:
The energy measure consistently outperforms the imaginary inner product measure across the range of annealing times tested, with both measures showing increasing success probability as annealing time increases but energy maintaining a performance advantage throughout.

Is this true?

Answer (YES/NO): NO